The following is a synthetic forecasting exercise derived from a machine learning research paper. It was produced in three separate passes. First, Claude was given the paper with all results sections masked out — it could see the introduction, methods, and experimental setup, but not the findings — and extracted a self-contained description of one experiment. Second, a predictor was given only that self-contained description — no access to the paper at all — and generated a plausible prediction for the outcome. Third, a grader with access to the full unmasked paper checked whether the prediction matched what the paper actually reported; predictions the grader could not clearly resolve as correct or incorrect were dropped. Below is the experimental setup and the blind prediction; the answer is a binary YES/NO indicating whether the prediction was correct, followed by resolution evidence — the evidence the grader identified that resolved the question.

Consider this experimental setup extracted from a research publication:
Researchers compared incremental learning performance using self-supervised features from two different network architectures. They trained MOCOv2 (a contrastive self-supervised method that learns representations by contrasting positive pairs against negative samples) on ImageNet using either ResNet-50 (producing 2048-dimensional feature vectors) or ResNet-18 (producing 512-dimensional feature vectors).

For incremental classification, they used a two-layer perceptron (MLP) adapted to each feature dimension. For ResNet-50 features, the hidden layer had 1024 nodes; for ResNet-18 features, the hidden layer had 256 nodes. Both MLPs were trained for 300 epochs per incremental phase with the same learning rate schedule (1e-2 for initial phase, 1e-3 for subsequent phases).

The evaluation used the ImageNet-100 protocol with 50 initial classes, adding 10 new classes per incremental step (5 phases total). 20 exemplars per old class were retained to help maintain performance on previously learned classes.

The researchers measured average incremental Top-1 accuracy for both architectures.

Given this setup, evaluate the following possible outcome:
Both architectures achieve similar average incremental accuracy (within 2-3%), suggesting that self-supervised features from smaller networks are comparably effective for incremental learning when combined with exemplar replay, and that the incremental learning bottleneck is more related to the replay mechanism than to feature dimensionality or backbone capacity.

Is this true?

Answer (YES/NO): NO